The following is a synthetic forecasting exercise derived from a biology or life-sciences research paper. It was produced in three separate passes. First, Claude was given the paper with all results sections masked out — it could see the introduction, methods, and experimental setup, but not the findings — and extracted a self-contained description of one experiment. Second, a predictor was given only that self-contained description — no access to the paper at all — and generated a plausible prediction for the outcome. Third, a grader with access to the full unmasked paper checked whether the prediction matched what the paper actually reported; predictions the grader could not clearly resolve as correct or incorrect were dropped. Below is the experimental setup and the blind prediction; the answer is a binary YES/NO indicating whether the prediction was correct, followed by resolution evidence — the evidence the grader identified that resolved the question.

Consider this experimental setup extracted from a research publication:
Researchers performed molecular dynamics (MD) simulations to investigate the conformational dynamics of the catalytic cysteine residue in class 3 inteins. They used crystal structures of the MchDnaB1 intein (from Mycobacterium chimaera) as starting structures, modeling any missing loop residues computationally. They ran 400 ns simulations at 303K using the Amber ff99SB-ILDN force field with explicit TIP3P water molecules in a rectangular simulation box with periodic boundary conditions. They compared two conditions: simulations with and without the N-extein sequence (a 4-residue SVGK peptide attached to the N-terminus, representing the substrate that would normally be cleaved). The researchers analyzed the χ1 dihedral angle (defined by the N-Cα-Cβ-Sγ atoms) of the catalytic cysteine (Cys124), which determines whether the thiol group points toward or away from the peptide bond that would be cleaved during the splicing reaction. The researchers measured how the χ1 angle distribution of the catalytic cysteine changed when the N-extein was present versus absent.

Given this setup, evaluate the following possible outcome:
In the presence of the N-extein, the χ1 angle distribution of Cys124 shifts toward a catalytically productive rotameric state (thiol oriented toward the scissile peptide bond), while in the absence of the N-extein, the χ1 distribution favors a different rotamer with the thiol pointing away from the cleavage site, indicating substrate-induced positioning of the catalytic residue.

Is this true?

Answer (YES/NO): NO